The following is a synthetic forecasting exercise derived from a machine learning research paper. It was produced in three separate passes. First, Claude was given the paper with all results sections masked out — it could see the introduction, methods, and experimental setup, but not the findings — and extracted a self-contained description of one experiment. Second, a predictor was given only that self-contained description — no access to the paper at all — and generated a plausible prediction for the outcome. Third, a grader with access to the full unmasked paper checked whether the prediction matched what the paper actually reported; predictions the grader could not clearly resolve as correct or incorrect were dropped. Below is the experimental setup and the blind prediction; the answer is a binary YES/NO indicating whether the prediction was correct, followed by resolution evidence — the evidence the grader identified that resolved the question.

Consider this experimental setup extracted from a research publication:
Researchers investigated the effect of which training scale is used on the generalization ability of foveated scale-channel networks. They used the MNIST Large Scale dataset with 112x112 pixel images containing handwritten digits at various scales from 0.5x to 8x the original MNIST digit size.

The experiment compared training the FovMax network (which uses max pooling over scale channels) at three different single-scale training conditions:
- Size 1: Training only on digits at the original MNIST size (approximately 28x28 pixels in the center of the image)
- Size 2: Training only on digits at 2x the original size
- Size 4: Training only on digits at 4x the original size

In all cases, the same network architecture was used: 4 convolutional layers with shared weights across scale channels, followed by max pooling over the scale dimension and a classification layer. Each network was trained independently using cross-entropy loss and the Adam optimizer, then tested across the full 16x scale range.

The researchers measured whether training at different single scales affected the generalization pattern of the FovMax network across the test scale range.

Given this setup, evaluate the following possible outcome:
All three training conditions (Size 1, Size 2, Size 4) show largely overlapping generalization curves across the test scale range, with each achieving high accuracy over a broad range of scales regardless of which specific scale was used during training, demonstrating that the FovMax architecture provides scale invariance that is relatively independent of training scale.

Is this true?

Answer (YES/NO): YES